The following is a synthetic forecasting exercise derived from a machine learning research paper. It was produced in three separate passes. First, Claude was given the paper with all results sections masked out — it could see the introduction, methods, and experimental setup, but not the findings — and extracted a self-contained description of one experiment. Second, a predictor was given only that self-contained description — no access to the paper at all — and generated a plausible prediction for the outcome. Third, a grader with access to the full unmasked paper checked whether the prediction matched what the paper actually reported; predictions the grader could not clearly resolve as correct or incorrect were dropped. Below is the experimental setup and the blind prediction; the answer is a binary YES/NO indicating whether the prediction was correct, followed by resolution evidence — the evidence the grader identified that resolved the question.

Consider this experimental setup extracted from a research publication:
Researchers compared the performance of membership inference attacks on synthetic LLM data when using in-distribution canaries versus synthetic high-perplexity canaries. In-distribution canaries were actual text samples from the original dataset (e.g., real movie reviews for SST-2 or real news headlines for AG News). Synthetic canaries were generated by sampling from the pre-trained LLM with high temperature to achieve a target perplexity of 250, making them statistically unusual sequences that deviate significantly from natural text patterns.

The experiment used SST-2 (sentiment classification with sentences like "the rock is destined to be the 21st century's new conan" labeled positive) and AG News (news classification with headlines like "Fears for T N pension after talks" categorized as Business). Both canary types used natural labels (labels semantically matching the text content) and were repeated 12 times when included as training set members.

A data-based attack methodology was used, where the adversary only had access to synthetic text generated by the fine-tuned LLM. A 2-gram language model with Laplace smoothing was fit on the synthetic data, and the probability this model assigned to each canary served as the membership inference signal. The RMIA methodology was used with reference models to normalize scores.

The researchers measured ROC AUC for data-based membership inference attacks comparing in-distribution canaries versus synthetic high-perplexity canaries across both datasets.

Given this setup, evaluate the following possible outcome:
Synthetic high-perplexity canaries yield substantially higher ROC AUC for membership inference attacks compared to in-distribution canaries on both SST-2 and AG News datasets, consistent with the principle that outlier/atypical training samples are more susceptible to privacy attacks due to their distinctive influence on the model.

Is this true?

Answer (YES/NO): NO